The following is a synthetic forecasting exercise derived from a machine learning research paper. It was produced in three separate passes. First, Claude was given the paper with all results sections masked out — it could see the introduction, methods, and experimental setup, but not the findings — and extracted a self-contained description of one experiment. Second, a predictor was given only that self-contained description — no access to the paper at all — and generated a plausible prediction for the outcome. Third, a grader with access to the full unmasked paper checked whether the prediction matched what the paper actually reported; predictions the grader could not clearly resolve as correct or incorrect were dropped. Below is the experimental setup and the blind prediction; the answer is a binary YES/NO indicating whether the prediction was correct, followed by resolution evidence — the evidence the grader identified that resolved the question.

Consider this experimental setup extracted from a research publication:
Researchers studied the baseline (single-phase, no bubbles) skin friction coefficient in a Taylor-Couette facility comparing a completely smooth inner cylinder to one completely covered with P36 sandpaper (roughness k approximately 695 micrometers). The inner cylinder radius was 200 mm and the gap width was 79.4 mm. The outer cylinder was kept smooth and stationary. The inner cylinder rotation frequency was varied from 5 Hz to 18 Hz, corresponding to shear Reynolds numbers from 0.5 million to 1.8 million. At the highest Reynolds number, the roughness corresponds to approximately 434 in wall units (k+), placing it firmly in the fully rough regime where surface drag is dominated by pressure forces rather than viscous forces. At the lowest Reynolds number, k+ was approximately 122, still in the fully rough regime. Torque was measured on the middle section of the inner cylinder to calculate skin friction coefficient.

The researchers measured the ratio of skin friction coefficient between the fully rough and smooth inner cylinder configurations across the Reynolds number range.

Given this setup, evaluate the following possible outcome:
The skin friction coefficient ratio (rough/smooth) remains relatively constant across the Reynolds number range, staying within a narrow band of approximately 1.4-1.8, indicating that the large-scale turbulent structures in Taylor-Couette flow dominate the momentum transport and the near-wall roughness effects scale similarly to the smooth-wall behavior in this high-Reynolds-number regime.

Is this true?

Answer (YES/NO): NO